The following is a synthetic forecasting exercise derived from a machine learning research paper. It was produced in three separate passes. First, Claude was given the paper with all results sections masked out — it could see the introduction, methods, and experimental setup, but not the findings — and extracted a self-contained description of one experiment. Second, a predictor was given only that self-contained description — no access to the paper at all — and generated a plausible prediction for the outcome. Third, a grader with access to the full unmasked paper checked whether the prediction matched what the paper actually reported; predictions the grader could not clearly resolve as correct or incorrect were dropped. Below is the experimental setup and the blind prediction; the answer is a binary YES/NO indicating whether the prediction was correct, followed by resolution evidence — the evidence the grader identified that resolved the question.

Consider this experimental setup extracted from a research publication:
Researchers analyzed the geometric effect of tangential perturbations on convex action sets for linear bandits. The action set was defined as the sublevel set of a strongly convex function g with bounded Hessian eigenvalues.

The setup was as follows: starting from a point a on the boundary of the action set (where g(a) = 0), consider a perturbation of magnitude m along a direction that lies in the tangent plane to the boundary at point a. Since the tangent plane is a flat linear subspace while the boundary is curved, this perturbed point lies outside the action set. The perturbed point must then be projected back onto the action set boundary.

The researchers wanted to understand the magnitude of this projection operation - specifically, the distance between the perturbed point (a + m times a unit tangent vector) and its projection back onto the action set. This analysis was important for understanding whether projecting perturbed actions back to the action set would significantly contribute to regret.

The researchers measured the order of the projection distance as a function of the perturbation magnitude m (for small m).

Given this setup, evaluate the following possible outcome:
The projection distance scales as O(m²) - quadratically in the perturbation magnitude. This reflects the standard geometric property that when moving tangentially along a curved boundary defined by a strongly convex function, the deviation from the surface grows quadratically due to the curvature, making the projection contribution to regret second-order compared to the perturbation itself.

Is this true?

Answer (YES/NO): YES